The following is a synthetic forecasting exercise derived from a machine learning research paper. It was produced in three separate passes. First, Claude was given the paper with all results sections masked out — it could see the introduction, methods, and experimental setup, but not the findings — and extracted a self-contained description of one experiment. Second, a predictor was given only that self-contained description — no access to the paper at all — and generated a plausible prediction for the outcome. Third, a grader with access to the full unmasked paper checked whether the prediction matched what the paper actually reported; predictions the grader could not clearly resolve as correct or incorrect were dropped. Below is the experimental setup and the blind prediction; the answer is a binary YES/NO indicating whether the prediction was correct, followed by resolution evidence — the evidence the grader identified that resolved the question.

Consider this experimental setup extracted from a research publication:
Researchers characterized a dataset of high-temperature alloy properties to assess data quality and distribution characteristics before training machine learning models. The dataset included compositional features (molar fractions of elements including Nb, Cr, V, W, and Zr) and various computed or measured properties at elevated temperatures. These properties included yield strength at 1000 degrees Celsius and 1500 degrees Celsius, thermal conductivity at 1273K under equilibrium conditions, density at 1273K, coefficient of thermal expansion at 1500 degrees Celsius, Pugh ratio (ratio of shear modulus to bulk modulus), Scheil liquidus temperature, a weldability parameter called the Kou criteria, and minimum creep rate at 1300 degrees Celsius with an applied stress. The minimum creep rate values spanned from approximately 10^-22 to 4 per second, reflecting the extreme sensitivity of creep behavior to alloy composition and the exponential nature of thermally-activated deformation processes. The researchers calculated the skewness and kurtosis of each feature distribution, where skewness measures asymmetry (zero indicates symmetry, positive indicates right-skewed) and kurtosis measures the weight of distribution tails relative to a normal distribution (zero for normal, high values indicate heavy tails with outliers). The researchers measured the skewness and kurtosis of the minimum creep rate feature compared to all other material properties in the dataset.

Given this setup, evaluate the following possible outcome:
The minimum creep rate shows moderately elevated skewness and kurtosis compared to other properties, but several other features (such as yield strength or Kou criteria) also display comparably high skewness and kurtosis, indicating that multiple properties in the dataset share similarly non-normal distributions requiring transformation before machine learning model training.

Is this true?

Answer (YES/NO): NO